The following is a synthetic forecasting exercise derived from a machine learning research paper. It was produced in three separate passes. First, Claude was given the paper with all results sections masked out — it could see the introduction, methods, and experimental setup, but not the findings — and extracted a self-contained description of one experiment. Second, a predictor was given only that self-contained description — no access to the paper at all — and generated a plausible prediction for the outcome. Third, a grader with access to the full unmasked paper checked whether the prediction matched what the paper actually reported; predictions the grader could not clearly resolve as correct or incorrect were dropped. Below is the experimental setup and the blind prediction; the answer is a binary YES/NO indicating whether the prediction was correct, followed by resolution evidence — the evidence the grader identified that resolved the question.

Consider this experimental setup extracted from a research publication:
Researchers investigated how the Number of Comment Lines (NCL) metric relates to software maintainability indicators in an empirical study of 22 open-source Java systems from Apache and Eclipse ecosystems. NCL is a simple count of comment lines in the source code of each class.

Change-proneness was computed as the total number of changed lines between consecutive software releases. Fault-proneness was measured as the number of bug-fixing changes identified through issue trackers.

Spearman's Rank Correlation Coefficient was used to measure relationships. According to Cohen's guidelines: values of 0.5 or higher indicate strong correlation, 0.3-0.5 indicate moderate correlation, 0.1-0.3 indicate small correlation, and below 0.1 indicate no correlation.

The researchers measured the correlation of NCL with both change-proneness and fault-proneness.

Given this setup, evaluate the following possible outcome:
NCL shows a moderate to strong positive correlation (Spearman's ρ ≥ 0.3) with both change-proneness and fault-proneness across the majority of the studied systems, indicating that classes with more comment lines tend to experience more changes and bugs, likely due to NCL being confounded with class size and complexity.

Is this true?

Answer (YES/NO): NO